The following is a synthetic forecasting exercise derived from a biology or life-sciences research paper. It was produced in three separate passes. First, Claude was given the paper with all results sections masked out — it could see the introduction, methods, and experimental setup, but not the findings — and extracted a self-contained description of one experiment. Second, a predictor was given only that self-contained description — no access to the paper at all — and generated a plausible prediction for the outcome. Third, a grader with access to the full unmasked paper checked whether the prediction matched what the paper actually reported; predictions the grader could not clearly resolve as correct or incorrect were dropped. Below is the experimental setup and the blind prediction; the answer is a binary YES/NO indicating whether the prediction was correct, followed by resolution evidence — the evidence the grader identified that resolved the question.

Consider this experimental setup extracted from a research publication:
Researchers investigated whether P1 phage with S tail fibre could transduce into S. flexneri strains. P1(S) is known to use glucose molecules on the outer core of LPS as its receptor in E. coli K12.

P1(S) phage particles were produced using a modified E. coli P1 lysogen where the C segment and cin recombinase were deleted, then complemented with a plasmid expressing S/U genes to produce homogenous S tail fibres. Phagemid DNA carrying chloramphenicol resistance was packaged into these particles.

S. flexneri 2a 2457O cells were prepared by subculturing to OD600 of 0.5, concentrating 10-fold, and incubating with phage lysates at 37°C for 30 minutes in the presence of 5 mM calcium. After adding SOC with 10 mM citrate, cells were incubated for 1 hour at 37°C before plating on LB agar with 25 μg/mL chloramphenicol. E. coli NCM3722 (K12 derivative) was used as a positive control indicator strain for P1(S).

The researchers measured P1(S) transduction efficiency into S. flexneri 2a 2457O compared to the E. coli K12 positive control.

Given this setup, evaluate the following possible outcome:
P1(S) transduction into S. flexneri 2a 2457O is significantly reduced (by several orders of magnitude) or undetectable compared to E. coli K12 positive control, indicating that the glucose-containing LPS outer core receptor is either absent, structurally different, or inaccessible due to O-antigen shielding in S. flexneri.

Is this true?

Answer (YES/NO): NO